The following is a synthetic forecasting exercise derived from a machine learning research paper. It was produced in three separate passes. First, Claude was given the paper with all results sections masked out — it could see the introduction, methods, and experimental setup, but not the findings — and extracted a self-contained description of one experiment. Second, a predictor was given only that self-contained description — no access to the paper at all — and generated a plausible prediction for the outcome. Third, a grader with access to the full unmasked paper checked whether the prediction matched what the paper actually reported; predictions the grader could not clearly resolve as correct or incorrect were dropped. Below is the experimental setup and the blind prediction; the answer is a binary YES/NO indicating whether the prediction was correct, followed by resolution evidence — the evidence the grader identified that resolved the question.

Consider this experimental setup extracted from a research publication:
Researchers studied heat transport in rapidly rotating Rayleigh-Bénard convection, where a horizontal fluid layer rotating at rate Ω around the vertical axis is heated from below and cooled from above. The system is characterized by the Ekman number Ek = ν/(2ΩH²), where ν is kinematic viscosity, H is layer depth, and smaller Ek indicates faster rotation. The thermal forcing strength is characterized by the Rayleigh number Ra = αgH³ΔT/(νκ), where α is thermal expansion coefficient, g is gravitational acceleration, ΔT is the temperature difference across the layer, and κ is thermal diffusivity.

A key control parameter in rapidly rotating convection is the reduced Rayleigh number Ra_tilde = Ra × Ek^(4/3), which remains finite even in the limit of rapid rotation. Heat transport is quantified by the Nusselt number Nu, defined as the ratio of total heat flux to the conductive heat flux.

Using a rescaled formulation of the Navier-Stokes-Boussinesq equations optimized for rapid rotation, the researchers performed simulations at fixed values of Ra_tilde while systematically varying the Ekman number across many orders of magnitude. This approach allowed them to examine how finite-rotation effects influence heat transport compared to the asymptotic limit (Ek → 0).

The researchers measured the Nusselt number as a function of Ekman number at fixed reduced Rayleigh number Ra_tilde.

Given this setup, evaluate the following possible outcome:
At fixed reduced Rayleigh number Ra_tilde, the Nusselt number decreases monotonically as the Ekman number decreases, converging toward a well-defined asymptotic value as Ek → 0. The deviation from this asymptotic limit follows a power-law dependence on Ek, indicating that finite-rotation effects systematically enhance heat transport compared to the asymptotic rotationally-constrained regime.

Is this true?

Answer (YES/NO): NO